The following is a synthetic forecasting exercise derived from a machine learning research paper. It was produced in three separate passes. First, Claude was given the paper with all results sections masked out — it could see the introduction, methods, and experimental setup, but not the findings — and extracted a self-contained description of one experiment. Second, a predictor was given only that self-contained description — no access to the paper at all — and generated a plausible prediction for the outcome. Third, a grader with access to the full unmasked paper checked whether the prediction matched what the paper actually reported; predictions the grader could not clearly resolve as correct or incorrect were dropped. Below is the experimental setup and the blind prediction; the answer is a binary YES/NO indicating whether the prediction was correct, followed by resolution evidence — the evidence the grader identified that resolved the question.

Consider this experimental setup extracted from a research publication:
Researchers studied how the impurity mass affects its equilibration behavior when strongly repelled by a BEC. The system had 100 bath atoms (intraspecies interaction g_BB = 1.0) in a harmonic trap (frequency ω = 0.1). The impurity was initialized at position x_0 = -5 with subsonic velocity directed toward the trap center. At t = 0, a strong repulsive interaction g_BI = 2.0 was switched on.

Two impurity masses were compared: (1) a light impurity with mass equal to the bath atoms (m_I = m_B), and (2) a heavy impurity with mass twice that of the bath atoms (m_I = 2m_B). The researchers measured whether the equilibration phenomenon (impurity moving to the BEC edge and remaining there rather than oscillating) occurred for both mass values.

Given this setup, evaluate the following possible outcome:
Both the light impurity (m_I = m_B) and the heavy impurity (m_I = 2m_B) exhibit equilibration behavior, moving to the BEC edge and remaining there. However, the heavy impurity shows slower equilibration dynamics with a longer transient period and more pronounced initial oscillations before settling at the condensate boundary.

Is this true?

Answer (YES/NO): NO